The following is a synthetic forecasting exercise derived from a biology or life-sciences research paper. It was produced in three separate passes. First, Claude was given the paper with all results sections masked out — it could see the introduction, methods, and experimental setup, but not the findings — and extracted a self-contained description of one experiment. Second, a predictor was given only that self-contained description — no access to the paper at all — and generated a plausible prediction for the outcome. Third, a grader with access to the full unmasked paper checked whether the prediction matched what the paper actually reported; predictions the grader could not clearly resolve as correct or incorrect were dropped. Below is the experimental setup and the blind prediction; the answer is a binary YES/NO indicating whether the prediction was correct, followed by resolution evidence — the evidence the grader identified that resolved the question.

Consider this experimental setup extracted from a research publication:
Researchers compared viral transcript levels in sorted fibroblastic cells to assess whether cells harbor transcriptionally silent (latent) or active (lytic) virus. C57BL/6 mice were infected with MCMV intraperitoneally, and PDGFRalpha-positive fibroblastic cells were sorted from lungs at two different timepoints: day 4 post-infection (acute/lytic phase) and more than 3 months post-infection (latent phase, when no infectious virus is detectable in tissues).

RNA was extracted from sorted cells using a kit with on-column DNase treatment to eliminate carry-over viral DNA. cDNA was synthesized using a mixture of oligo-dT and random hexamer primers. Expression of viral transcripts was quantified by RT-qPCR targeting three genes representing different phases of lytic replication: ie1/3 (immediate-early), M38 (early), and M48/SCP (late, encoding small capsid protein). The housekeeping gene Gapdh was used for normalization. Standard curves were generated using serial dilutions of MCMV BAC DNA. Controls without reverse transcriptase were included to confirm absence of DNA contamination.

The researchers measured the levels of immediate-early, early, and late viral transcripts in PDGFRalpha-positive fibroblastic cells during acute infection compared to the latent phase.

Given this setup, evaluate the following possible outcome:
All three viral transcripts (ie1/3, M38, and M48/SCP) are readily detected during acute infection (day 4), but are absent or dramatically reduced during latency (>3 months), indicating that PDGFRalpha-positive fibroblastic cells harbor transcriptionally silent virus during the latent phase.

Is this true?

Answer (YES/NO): YES